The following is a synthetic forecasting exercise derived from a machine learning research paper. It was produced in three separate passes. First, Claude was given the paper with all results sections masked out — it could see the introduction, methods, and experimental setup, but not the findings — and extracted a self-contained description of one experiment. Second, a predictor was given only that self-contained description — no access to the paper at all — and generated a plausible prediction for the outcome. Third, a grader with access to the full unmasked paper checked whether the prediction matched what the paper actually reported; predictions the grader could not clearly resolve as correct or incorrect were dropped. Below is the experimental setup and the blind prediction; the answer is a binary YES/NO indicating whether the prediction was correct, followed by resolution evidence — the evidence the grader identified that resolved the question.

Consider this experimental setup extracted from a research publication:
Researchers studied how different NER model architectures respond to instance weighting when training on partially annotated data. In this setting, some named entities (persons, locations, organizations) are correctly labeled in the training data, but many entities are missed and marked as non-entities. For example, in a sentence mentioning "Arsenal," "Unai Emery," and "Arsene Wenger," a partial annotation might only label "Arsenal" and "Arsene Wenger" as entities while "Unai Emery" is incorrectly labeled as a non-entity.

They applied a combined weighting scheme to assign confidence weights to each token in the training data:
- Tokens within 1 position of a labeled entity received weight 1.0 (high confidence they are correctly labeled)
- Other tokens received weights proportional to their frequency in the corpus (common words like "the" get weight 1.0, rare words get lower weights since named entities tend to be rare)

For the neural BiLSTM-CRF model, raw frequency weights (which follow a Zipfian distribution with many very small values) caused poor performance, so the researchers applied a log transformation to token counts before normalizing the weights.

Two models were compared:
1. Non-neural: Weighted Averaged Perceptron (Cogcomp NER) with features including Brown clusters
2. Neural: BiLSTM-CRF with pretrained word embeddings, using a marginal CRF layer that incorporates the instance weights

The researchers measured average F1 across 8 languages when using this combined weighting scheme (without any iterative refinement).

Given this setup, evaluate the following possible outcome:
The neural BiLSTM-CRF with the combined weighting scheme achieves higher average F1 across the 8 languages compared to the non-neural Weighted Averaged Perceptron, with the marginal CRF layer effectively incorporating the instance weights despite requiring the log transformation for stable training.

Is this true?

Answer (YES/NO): NO